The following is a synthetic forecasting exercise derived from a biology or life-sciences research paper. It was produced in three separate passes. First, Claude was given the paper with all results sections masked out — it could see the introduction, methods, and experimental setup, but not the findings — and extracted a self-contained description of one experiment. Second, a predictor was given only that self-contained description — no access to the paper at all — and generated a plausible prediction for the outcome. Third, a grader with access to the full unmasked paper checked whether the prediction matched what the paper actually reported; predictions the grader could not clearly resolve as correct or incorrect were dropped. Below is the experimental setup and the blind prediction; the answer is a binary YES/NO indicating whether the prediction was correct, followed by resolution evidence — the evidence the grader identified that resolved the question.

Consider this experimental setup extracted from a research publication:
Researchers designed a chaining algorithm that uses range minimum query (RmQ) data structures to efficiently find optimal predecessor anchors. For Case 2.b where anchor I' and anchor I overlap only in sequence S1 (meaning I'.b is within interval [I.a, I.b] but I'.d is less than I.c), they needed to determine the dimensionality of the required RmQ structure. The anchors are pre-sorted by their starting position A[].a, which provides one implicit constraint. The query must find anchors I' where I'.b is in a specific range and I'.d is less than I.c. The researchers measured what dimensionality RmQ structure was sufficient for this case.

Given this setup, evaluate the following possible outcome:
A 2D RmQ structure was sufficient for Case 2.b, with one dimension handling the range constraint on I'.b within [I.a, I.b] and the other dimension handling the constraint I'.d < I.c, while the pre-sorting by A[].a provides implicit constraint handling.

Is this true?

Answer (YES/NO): YES